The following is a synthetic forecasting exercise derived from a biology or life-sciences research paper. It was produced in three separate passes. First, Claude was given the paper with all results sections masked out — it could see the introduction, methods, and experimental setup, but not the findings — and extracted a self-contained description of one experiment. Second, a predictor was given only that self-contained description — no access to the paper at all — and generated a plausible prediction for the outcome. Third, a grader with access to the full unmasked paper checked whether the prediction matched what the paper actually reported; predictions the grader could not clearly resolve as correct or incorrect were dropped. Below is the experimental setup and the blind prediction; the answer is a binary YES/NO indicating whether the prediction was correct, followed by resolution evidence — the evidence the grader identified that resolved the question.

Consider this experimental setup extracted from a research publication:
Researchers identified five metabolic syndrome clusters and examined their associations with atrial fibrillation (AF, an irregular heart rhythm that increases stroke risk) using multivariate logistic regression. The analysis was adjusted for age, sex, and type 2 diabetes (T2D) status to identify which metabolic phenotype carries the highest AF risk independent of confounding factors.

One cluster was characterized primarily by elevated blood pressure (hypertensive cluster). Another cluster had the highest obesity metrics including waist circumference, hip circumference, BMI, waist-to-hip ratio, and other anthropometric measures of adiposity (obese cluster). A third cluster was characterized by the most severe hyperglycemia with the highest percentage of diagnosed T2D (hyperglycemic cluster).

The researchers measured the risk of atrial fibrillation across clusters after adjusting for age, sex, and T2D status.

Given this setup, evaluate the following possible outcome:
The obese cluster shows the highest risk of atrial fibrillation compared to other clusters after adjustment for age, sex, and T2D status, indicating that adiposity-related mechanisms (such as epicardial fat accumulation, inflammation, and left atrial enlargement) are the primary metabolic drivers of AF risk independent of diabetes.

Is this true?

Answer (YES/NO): YES